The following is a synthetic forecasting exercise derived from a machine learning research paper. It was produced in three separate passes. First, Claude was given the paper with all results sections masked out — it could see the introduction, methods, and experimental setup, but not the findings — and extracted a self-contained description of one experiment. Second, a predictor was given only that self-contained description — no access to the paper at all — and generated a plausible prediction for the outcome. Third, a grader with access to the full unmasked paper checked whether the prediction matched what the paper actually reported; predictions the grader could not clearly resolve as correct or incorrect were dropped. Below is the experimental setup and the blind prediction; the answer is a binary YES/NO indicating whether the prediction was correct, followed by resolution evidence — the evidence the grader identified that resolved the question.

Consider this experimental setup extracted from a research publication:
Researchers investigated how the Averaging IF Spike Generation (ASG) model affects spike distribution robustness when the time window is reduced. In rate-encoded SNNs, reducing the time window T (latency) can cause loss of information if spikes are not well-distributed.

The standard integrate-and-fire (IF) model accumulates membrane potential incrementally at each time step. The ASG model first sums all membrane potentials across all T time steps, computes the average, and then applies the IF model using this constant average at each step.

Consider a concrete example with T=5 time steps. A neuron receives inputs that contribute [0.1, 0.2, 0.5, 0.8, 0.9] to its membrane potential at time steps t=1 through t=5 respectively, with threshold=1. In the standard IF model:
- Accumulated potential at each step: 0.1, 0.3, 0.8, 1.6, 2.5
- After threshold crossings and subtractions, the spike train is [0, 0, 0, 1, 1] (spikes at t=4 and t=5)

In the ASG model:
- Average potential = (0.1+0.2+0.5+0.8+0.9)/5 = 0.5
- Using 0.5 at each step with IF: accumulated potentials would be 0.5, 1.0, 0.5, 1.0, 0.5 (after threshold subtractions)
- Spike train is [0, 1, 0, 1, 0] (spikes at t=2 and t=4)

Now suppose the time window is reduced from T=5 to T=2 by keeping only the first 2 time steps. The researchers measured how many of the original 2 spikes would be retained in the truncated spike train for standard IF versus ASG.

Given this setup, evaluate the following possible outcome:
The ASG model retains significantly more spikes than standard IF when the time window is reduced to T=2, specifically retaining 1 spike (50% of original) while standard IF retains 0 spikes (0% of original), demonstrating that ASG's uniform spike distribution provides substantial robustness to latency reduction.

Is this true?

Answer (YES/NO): YES